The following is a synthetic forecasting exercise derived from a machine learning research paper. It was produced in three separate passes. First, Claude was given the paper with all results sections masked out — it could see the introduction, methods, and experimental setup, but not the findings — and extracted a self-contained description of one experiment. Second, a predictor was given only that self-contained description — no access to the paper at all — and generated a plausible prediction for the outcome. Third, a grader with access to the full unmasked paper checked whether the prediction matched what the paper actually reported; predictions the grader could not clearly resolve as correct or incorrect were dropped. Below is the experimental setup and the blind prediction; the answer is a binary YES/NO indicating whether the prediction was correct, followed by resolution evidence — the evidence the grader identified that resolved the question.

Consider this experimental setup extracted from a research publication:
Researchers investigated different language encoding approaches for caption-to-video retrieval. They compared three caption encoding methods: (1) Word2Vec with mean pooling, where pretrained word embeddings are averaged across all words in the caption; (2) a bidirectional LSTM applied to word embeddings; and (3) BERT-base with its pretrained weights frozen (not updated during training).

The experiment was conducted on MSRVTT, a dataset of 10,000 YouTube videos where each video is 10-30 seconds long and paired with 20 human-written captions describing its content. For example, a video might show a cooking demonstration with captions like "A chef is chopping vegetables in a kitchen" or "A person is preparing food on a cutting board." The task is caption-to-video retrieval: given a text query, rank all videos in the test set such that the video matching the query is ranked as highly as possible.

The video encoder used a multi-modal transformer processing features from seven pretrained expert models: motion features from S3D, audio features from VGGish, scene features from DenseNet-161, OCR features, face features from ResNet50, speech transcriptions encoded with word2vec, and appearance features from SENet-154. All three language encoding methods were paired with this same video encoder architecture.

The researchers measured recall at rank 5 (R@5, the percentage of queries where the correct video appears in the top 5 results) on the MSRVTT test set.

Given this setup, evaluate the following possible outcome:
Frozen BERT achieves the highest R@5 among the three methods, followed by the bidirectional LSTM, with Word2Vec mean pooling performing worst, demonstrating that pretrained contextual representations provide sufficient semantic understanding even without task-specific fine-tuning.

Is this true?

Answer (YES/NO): NO